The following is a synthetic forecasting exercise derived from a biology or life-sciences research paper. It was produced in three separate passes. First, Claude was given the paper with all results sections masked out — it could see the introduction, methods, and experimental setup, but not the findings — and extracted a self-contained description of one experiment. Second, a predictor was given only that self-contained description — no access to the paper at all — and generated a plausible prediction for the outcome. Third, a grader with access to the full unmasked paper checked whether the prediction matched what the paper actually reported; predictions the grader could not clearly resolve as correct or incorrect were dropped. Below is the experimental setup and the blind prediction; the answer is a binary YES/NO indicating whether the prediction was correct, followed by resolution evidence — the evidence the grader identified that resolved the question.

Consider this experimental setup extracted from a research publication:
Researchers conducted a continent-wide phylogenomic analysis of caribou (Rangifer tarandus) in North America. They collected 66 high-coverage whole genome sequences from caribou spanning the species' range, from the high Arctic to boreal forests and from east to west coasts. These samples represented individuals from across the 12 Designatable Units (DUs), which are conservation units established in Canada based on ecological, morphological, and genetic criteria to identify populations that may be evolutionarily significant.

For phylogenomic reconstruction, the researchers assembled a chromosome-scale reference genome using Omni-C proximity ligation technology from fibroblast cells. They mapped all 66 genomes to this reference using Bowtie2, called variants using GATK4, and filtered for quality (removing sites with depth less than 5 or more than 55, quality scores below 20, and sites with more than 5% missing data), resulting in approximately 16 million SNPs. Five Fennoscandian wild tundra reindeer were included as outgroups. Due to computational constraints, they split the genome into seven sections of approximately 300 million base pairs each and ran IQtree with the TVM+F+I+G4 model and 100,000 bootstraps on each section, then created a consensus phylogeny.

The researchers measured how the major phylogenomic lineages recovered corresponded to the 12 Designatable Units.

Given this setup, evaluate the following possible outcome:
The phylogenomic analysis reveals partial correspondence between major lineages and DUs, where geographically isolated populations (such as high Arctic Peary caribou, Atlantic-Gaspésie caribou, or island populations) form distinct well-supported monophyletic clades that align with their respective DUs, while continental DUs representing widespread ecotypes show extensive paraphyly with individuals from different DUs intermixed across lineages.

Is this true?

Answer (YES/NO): NO